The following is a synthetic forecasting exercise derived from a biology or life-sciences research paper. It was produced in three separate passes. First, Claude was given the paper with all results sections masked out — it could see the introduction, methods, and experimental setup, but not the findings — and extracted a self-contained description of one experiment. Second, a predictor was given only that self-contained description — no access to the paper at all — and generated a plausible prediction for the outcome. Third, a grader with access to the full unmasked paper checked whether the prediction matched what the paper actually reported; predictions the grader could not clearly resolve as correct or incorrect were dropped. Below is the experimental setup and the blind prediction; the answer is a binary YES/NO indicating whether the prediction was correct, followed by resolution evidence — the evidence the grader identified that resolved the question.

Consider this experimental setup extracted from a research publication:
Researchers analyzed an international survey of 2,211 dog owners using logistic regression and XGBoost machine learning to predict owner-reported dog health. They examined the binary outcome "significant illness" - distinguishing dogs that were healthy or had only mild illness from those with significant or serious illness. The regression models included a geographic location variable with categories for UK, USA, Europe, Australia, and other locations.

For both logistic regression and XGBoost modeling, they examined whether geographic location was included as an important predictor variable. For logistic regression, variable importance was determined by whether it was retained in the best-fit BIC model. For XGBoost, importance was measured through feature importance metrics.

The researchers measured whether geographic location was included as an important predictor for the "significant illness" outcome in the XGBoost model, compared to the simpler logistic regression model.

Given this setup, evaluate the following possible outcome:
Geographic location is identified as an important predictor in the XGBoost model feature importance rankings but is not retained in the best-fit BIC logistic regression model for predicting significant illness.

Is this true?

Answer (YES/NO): YES